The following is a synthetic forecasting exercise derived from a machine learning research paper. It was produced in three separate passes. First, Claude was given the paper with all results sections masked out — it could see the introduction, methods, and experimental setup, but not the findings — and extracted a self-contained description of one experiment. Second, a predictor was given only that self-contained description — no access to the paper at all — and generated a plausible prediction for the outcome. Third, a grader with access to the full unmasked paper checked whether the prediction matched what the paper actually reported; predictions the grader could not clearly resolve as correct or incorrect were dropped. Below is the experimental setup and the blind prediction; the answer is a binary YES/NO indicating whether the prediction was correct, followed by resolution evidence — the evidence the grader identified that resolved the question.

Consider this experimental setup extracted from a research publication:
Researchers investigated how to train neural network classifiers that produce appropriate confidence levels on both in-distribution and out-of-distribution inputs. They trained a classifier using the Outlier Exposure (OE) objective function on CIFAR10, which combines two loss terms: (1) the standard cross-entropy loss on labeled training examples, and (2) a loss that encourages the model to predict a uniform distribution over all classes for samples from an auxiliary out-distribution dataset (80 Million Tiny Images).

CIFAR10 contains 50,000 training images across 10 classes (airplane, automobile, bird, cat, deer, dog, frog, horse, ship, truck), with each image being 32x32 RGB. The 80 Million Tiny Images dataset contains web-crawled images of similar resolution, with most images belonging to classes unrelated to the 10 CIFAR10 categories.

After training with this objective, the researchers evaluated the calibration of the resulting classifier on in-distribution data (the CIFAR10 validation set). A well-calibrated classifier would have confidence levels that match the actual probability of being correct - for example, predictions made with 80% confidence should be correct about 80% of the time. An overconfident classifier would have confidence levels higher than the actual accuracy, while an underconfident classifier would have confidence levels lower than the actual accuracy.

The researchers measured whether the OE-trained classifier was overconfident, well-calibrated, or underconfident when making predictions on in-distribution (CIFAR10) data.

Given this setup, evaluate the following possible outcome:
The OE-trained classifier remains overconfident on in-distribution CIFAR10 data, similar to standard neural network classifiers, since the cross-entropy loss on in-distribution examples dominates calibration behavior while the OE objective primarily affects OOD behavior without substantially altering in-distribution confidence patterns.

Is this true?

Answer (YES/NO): NO